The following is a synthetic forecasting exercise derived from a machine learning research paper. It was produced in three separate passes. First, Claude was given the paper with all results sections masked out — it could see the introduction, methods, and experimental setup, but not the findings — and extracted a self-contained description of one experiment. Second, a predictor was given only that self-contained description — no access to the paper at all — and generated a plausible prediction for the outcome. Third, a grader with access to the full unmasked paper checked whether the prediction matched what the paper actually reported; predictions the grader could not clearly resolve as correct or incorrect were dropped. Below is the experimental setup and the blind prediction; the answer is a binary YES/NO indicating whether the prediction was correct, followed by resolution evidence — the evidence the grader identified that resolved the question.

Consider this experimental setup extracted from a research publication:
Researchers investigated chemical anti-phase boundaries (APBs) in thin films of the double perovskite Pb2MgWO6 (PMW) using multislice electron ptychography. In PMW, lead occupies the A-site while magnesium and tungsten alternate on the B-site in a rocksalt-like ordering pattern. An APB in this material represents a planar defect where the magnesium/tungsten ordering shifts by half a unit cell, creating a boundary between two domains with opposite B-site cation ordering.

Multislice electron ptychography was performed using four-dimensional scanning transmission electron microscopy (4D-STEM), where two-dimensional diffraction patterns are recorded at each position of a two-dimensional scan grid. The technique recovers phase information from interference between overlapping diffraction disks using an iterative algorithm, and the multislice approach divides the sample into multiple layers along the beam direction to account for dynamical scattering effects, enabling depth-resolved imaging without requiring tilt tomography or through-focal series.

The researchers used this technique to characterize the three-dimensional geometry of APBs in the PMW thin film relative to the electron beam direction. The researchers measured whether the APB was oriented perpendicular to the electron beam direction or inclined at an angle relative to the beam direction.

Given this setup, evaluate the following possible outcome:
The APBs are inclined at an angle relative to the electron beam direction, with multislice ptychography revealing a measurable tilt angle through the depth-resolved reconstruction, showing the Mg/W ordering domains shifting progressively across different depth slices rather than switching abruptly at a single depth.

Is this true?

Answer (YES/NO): YES